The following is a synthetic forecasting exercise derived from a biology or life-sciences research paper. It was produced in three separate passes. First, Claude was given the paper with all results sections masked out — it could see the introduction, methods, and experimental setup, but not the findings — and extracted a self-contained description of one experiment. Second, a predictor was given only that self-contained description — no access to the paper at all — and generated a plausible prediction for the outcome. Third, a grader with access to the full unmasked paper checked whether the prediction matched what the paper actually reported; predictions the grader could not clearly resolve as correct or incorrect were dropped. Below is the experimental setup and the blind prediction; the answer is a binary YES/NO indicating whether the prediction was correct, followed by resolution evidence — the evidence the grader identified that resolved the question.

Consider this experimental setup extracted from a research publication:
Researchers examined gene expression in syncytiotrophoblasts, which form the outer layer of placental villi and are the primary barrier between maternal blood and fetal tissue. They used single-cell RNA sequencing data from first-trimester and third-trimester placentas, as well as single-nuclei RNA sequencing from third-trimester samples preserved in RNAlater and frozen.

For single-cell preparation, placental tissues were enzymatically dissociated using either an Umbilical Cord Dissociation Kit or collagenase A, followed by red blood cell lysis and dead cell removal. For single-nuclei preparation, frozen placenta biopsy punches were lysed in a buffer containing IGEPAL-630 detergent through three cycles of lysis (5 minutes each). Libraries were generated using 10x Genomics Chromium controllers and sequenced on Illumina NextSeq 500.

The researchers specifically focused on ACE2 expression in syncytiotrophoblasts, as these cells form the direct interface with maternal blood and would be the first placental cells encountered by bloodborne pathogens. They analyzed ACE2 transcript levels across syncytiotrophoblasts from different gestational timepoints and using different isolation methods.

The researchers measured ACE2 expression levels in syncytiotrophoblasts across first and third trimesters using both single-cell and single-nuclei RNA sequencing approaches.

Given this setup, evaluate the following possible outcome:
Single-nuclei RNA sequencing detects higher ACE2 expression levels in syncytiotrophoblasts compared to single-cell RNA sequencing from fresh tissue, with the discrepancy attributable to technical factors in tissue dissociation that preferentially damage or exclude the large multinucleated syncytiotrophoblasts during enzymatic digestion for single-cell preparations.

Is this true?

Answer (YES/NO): NO